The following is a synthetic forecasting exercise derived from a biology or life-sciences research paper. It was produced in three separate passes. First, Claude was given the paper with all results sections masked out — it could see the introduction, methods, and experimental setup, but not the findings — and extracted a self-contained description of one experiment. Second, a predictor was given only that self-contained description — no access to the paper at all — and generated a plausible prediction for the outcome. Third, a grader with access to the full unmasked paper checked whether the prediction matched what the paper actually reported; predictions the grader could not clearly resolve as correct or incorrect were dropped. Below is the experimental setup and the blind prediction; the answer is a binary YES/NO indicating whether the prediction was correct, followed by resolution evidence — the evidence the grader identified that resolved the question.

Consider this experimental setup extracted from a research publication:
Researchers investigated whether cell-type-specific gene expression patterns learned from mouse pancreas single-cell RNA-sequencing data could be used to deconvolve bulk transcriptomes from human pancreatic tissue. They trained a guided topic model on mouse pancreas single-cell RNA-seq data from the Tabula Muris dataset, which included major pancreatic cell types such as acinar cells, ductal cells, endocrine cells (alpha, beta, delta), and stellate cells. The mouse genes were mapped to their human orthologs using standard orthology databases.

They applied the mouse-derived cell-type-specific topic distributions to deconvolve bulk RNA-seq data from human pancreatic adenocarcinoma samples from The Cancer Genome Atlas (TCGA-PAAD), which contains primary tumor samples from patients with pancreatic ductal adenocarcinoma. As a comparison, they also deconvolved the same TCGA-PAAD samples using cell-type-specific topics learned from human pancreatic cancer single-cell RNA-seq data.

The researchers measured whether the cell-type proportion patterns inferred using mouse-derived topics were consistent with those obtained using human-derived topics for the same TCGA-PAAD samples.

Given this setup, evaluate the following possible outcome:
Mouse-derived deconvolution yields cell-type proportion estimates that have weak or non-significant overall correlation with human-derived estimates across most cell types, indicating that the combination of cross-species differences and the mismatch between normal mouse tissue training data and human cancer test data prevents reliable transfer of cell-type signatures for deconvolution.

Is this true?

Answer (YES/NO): NO